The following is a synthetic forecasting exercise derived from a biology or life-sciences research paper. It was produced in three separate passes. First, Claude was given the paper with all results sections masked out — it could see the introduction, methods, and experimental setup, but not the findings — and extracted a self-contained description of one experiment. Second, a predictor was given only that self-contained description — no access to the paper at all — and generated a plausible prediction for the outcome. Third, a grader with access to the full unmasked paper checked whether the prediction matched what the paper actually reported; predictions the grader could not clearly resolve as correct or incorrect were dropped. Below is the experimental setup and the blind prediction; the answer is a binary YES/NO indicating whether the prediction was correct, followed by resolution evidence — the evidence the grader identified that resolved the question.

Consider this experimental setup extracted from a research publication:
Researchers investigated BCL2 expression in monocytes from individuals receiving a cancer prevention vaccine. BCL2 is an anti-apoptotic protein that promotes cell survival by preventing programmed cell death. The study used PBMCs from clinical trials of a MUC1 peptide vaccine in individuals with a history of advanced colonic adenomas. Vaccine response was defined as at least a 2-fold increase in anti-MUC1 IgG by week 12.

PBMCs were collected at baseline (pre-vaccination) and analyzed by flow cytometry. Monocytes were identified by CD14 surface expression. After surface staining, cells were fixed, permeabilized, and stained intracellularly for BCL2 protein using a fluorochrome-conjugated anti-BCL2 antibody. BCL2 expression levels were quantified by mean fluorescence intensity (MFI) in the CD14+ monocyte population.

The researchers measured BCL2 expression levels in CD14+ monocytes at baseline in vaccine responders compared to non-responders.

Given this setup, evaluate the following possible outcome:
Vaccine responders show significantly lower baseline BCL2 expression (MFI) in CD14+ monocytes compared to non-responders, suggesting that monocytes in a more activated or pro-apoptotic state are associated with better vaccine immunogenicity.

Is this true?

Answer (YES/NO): NO